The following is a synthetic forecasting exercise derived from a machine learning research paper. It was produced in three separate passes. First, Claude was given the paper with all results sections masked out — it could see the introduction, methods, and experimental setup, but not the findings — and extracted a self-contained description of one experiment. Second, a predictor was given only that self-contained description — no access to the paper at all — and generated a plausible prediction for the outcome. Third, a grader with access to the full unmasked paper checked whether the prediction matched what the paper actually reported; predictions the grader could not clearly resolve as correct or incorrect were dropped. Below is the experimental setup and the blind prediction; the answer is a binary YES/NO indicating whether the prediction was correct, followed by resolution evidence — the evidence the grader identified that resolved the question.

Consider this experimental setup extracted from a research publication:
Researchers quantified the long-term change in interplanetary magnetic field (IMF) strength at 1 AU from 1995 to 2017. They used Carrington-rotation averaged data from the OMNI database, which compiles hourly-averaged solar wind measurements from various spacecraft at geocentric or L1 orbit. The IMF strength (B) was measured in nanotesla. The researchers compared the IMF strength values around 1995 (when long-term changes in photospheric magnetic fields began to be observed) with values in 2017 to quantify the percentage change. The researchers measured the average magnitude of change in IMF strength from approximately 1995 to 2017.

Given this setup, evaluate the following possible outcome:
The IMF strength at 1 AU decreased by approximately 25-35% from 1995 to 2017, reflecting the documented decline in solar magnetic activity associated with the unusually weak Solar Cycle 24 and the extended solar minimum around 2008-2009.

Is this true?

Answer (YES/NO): YES